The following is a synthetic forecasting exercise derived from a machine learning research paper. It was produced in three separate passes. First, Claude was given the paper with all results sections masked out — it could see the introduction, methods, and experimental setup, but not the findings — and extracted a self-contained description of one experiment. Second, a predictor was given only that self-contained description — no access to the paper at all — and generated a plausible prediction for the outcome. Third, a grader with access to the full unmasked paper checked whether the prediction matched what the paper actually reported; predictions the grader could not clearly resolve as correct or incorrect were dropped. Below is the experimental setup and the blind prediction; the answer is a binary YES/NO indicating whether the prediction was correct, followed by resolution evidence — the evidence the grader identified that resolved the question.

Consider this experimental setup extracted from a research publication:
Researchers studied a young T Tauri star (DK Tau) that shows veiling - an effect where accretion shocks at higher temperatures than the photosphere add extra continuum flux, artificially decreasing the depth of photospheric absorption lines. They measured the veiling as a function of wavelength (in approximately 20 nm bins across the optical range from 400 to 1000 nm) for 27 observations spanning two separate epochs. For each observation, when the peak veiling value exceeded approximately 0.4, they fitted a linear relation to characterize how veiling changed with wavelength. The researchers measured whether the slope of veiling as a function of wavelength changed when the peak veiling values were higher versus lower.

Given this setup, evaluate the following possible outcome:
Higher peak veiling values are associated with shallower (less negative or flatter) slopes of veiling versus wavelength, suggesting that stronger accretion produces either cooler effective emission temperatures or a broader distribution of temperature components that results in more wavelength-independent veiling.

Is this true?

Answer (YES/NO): NO